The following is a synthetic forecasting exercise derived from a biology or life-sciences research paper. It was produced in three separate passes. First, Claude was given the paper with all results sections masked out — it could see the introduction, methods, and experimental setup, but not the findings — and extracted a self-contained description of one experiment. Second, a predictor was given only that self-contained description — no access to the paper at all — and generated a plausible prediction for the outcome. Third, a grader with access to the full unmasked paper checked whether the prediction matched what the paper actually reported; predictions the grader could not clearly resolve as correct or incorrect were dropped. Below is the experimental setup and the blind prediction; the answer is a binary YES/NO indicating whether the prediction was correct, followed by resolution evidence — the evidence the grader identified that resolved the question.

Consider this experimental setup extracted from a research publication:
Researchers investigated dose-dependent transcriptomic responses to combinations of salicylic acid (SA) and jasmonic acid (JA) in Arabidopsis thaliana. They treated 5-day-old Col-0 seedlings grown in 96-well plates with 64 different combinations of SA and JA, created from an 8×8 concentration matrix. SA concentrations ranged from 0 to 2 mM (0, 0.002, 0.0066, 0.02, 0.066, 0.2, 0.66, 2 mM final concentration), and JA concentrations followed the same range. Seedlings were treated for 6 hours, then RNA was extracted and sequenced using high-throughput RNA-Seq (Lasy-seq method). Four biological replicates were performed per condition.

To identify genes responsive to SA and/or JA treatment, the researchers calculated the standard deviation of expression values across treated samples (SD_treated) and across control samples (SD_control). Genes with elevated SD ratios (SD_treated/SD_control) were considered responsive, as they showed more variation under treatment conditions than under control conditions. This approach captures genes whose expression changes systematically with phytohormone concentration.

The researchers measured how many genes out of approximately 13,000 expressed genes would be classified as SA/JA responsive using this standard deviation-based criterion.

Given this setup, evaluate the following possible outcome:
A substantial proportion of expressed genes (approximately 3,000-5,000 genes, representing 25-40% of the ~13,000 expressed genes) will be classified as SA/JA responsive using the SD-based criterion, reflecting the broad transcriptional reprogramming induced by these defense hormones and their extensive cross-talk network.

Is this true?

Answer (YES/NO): NO